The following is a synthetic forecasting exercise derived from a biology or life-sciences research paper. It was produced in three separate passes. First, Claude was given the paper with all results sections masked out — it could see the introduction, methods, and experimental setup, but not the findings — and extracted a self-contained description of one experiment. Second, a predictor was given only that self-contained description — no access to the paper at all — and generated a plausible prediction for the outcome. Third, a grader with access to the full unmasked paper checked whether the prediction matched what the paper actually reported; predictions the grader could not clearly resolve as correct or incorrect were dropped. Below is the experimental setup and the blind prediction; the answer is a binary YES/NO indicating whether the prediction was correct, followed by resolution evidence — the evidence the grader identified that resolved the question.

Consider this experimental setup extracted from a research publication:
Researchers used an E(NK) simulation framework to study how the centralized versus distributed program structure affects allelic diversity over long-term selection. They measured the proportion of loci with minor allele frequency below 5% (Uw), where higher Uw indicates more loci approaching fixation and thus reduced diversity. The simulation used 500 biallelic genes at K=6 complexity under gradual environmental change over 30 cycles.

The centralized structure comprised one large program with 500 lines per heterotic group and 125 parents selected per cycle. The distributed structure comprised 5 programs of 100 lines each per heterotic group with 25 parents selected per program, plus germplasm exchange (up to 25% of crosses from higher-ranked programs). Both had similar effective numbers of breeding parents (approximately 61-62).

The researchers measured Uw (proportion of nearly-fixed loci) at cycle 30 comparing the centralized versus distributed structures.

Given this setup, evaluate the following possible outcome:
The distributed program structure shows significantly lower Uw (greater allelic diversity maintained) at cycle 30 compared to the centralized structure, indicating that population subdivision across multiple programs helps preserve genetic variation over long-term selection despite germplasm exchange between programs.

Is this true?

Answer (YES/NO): NO